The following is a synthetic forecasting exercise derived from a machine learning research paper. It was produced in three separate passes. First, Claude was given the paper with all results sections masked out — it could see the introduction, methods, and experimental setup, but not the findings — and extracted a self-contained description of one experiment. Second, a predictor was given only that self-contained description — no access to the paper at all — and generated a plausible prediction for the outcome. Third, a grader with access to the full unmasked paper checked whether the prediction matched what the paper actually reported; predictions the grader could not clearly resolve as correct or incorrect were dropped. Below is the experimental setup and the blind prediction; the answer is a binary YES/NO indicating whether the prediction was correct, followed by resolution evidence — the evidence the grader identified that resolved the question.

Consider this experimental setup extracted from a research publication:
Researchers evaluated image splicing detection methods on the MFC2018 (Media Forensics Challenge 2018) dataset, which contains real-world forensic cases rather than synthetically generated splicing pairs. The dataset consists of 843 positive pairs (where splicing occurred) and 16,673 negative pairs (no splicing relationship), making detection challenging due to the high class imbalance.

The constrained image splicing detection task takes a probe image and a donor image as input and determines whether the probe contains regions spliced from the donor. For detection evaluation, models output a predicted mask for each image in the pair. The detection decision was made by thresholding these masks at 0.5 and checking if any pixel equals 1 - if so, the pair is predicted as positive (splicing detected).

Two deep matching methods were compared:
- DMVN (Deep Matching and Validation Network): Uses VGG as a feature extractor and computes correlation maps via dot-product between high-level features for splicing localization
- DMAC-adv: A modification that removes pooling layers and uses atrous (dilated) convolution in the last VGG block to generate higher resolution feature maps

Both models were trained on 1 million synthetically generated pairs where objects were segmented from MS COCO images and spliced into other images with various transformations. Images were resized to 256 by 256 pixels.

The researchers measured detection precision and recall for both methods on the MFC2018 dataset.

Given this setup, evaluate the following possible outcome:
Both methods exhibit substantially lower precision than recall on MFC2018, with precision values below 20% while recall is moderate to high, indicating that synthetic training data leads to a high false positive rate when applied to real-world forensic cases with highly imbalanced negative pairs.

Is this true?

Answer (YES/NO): NO